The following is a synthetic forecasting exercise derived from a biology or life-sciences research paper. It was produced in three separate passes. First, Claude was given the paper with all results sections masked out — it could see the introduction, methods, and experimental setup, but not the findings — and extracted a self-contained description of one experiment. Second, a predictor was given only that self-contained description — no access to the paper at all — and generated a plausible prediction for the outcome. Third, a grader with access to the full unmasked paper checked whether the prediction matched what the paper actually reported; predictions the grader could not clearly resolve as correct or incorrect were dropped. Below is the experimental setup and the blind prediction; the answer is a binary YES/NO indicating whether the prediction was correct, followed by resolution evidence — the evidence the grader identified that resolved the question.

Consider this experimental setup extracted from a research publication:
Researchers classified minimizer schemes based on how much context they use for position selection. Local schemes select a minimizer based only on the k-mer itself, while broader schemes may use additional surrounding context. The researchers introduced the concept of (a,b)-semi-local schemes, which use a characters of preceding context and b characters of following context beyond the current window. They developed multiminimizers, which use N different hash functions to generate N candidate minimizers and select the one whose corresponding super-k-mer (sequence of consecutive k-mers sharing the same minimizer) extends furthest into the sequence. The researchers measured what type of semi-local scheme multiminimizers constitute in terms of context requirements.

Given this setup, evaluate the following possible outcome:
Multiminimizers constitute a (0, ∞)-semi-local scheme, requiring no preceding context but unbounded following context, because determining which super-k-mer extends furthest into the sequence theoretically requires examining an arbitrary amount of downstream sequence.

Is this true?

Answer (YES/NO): NO